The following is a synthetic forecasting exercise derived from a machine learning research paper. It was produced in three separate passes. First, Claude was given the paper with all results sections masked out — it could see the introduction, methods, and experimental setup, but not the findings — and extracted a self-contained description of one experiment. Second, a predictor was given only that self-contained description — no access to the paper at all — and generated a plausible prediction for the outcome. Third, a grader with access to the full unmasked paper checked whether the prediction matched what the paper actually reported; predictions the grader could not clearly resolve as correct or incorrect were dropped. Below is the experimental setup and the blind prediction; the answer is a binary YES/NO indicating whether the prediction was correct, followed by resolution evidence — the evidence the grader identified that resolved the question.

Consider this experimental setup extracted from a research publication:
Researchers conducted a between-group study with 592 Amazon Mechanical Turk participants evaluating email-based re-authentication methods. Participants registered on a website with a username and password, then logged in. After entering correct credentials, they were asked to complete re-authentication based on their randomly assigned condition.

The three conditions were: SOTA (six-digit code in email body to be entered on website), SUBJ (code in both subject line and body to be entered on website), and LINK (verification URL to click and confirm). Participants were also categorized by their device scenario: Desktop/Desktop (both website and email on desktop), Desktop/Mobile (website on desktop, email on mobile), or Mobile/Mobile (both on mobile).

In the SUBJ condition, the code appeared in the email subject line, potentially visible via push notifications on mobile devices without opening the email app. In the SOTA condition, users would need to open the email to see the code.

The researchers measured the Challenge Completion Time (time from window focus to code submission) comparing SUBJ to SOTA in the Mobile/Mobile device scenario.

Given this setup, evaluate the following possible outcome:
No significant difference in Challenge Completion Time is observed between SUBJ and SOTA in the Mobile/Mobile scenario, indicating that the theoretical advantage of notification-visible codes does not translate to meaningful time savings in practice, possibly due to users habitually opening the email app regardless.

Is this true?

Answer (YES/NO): YES